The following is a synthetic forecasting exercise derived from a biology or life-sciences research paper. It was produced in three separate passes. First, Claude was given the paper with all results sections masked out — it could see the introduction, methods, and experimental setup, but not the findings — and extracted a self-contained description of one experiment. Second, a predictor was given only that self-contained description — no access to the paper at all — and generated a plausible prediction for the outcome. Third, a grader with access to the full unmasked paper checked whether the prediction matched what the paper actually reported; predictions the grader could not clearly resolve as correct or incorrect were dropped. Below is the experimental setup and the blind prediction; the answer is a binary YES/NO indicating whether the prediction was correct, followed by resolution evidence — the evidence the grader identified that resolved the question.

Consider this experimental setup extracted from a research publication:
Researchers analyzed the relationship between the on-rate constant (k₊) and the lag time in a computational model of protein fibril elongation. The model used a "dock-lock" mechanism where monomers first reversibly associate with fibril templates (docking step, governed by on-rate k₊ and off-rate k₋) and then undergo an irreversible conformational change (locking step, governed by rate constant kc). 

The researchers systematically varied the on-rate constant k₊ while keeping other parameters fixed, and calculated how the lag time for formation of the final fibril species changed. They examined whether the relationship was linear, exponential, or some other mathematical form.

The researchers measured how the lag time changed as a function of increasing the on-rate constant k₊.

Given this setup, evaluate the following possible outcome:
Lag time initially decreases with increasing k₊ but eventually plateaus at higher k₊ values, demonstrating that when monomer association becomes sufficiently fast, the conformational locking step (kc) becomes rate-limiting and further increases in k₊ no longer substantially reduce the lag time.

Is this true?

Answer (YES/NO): NO